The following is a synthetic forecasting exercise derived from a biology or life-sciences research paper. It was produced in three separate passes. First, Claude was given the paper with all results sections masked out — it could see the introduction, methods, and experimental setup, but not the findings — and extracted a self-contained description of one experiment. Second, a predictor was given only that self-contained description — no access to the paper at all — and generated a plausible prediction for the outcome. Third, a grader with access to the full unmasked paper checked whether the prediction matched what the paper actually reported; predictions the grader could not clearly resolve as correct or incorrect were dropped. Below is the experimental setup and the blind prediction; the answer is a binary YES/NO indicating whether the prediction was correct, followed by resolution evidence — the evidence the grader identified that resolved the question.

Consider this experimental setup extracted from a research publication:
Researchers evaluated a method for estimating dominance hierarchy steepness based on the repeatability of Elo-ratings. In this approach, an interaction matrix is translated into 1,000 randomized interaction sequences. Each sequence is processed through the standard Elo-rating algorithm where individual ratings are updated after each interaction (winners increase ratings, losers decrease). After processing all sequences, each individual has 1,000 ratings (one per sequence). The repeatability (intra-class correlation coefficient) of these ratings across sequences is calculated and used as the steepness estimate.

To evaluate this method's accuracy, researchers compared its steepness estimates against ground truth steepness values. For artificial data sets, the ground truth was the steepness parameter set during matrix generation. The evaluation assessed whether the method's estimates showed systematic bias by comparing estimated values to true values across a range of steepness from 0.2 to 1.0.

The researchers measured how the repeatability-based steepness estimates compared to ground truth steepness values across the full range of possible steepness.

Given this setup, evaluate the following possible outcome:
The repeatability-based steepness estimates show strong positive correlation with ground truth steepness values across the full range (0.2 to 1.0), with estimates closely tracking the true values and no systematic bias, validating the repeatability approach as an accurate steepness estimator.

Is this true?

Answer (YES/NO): NO